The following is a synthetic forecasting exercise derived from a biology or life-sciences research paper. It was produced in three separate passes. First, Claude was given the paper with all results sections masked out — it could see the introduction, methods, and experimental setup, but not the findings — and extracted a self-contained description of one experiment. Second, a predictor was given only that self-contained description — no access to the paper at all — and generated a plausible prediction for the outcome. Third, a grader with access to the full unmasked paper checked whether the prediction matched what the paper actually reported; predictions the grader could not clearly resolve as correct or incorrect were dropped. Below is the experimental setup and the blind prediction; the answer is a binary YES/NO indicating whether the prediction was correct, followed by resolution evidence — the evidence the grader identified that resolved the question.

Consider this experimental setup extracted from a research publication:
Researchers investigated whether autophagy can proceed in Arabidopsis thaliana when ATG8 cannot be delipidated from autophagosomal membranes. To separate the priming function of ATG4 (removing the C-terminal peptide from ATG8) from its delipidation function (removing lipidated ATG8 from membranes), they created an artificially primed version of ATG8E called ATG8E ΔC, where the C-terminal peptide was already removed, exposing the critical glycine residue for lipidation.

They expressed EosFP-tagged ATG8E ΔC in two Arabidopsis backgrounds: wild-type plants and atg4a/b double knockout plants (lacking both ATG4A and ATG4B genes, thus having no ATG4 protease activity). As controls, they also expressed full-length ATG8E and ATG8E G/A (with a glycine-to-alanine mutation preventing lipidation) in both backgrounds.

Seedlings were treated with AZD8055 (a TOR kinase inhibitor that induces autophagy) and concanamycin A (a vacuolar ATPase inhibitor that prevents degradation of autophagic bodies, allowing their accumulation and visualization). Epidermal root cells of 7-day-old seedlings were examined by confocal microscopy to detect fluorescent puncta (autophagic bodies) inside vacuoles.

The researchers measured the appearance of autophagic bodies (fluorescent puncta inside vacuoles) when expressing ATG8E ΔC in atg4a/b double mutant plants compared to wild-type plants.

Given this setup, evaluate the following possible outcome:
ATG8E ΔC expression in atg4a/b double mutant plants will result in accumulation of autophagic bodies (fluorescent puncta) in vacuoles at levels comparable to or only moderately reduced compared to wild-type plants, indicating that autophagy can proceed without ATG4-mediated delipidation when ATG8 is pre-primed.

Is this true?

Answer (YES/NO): YES